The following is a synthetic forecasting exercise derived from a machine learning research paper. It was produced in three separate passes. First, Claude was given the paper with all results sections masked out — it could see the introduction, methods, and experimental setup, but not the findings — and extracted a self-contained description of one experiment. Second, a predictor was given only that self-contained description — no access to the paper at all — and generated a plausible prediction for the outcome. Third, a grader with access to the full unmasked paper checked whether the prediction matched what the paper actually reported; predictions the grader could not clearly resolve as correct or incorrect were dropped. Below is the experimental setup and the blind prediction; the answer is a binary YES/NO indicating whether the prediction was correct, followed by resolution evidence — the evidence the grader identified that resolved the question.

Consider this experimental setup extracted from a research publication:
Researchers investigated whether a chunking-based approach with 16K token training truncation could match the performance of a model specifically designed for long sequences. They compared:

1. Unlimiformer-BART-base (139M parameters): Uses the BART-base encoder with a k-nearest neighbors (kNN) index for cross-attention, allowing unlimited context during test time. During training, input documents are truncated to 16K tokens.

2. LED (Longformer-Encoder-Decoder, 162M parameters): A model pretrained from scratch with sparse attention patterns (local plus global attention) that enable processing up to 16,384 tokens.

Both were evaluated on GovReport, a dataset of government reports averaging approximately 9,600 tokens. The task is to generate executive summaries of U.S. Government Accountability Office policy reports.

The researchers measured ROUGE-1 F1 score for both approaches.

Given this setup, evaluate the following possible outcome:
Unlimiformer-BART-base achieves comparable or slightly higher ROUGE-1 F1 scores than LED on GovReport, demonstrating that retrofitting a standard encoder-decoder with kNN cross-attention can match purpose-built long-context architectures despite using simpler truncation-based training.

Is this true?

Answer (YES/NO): YES